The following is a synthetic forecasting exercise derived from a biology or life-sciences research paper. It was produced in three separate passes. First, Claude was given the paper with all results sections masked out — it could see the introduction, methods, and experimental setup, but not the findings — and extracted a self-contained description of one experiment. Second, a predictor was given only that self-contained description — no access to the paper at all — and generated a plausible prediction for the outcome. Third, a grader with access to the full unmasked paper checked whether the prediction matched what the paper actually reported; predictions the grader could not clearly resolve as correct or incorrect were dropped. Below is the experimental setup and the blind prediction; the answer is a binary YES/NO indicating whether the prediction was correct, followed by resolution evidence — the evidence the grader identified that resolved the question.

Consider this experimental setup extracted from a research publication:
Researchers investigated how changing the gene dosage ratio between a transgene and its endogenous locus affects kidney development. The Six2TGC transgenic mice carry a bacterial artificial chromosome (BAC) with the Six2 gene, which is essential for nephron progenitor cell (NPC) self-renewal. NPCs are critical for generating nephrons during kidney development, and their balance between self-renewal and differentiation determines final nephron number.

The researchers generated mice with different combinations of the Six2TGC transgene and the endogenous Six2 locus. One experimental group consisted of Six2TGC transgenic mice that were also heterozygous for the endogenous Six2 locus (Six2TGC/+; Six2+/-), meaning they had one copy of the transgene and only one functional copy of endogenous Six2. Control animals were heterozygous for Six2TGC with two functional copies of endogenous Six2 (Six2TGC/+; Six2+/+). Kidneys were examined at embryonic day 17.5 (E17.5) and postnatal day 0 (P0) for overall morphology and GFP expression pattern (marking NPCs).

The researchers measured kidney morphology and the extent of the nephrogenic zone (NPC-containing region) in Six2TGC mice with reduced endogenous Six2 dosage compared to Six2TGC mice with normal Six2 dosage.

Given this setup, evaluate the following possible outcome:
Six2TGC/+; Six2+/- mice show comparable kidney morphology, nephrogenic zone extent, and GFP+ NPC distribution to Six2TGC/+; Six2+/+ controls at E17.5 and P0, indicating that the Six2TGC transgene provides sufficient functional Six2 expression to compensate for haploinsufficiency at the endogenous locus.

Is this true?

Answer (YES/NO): NO